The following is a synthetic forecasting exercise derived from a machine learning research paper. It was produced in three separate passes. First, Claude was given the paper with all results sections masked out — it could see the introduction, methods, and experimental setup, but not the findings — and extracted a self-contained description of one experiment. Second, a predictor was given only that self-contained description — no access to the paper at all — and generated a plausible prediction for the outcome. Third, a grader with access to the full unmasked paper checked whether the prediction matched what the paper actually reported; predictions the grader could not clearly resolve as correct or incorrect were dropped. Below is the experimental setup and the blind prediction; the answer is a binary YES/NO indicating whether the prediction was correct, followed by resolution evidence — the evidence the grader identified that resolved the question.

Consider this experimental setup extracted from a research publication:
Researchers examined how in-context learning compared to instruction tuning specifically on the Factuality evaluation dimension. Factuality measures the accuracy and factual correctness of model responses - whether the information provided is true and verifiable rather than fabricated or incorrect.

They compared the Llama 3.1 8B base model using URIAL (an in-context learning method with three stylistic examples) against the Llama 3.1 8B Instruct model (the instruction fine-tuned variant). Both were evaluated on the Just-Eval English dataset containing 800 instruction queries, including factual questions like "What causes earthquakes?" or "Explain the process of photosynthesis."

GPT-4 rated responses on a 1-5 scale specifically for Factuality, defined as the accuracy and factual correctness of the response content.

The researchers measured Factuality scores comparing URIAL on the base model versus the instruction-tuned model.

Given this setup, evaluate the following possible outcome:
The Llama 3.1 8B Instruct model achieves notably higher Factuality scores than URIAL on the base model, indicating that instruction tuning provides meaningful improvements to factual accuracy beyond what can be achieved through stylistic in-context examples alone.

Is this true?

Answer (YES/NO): YES